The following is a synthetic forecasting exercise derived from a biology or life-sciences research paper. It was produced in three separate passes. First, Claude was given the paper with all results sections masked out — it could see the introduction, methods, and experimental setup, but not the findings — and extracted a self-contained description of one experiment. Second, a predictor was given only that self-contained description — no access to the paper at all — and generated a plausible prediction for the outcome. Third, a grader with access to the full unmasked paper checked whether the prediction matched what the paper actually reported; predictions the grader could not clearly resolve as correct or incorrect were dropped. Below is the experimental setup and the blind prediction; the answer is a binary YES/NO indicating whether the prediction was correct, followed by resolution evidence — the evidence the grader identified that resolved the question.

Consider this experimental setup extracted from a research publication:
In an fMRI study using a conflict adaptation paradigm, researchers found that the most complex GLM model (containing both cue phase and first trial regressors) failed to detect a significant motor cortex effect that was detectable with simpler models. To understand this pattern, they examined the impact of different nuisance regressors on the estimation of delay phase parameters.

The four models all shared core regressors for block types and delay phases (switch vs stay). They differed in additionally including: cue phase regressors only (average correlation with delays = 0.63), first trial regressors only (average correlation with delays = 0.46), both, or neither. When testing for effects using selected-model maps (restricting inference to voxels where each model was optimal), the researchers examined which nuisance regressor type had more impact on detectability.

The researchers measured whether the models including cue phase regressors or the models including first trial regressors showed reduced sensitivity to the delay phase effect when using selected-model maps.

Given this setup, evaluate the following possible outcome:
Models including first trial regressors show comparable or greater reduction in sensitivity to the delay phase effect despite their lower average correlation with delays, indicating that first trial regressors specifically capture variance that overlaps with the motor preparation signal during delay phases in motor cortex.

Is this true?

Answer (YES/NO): NO